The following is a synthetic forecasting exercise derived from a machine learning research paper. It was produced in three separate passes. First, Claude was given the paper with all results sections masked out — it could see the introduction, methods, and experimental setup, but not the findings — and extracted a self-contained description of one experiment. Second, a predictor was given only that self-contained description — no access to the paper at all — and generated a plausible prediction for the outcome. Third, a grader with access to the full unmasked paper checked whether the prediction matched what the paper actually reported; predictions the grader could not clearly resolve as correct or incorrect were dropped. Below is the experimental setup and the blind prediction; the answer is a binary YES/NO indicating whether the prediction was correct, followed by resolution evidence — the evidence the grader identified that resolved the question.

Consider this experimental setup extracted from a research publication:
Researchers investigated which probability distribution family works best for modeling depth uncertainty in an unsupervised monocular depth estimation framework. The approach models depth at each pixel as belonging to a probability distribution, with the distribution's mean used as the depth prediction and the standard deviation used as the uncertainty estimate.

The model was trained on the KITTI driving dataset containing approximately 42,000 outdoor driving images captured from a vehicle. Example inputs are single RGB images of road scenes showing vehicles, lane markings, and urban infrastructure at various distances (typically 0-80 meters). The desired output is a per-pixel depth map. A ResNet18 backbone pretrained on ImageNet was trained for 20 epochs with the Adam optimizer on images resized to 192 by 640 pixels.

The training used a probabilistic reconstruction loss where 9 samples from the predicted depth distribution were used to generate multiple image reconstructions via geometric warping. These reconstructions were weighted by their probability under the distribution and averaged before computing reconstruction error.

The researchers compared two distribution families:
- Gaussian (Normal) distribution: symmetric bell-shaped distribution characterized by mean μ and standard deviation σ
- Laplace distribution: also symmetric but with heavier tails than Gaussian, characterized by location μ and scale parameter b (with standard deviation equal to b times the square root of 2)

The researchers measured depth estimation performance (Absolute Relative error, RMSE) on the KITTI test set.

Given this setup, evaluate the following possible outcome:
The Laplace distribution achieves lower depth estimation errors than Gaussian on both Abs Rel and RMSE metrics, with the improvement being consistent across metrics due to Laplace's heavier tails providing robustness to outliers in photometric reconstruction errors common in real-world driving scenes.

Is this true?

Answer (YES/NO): NO